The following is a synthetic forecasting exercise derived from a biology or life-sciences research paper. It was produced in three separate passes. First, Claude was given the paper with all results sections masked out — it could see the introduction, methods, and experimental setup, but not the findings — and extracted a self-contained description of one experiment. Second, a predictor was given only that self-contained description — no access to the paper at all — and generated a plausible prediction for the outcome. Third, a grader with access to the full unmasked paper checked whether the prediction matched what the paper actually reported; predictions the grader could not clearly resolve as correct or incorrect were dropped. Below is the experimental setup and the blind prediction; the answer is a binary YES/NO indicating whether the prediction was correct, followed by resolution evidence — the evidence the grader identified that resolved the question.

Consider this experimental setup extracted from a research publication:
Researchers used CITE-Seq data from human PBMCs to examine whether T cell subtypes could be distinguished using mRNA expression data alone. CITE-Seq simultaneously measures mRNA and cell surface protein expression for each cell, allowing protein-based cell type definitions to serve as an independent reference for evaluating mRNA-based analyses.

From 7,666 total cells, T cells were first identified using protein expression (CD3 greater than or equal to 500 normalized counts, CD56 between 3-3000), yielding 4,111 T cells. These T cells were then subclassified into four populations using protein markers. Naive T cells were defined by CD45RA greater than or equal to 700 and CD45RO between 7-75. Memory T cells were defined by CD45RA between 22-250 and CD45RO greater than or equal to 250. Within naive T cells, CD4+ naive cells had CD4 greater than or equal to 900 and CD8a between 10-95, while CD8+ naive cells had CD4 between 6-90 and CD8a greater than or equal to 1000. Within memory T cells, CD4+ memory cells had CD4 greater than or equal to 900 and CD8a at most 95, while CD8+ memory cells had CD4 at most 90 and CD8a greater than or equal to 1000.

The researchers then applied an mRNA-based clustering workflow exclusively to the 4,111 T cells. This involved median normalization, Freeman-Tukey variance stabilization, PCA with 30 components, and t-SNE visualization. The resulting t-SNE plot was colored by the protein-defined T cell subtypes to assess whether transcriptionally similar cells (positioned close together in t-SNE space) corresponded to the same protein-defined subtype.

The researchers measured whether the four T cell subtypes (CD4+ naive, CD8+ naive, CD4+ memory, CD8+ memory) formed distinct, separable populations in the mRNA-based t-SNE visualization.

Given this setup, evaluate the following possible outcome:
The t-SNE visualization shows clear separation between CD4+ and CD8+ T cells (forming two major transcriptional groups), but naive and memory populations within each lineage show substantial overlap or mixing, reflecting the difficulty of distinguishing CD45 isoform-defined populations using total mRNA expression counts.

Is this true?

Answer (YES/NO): NO